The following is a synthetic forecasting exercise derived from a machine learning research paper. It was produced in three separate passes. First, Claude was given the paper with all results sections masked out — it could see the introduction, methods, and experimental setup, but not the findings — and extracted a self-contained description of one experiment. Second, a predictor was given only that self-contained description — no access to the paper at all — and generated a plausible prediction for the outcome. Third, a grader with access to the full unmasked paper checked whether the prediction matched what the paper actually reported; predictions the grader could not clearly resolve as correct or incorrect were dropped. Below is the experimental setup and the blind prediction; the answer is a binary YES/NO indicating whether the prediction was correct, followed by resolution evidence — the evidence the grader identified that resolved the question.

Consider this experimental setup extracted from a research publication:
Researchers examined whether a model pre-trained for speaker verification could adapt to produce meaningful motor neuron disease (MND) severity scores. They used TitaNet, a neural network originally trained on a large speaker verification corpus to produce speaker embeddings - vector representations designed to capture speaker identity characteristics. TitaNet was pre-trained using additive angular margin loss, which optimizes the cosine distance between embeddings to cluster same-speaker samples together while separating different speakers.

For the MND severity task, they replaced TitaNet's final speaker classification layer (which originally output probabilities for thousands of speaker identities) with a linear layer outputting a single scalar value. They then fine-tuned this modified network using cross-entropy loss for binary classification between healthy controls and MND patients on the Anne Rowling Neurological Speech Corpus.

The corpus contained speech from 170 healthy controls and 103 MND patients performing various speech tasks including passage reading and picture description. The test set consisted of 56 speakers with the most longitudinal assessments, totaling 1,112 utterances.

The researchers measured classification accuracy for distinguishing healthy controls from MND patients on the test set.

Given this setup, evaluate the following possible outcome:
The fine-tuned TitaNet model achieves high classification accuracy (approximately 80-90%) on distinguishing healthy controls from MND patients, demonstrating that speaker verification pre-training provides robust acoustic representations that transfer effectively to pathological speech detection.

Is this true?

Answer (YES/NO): NO